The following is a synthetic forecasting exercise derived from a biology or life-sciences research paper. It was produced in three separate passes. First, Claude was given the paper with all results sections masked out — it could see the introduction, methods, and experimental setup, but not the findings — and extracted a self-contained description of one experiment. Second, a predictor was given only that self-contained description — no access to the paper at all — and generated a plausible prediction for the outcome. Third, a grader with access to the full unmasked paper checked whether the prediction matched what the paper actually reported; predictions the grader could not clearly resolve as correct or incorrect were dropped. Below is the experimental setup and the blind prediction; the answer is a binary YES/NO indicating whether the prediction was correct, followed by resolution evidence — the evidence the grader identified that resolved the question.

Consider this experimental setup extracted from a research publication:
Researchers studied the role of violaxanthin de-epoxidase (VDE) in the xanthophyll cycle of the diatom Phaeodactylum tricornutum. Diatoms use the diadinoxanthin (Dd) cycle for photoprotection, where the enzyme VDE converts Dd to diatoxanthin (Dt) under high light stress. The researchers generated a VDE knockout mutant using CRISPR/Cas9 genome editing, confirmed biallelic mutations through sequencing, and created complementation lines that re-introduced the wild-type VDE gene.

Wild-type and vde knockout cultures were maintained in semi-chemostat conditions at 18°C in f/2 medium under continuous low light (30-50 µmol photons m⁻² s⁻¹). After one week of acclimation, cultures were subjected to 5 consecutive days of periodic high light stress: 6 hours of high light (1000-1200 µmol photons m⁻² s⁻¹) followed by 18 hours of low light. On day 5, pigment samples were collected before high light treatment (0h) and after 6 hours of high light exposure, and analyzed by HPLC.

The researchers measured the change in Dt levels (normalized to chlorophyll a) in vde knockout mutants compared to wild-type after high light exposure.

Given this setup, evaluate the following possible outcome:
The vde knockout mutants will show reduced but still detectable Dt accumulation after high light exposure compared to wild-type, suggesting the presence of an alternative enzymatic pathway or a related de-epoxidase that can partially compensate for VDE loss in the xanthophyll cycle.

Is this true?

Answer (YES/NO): NO